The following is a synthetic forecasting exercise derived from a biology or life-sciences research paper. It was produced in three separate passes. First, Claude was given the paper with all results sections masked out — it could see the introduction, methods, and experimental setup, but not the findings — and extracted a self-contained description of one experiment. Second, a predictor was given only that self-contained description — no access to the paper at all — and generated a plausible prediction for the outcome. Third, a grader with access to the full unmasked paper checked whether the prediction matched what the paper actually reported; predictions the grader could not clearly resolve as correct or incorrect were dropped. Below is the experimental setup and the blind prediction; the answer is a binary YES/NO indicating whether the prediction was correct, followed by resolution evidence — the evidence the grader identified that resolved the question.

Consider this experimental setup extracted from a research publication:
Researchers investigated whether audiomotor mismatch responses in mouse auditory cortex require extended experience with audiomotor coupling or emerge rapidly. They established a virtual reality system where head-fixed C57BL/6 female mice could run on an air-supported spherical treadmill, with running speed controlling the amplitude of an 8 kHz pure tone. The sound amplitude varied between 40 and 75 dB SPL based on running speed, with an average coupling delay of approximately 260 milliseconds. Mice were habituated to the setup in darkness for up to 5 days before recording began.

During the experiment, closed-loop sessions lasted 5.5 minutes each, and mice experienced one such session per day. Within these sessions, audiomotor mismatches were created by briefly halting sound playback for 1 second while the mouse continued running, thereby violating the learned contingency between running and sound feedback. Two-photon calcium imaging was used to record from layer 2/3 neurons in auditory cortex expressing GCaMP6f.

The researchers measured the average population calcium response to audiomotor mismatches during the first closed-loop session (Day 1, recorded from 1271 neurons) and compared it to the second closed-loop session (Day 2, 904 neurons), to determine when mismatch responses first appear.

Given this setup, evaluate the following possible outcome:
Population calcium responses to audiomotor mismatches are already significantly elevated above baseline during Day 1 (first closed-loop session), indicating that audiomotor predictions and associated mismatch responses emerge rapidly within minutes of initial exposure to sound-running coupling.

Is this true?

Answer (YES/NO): YES